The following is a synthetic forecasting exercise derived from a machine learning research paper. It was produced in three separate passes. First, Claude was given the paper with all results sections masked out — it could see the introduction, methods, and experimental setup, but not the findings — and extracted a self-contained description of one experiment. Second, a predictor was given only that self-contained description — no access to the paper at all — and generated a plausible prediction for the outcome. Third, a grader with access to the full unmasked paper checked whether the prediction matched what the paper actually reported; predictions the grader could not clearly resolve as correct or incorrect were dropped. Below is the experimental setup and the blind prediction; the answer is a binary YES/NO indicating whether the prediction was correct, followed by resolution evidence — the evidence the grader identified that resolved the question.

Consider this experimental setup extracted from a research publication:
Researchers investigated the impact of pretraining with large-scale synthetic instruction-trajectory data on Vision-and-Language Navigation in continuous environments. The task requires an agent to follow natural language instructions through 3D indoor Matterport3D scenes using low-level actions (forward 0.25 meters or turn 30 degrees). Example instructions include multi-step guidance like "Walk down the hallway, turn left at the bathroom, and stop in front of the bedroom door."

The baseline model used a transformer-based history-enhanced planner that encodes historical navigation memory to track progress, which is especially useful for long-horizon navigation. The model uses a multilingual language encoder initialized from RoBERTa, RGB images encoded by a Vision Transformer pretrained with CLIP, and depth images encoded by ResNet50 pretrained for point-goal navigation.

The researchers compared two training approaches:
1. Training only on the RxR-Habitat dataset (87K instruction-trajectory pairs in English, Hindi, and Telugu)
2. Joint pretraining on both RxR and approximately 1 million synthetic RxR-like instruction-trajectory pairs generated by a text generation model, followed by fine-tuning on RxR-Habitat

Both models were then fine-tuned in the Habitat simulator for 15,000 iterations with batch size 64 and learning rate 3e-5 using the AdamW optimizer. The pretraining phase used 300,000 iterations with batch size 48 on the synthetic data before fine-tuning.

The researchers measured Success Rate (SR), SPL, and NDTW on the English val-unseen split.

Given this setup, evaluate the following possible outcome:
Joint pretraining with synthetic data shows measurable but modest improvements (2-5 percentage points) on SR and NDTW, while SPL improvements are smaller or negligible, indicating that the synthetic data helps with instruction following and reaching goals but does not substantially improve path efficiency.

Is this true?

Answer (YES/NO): NO